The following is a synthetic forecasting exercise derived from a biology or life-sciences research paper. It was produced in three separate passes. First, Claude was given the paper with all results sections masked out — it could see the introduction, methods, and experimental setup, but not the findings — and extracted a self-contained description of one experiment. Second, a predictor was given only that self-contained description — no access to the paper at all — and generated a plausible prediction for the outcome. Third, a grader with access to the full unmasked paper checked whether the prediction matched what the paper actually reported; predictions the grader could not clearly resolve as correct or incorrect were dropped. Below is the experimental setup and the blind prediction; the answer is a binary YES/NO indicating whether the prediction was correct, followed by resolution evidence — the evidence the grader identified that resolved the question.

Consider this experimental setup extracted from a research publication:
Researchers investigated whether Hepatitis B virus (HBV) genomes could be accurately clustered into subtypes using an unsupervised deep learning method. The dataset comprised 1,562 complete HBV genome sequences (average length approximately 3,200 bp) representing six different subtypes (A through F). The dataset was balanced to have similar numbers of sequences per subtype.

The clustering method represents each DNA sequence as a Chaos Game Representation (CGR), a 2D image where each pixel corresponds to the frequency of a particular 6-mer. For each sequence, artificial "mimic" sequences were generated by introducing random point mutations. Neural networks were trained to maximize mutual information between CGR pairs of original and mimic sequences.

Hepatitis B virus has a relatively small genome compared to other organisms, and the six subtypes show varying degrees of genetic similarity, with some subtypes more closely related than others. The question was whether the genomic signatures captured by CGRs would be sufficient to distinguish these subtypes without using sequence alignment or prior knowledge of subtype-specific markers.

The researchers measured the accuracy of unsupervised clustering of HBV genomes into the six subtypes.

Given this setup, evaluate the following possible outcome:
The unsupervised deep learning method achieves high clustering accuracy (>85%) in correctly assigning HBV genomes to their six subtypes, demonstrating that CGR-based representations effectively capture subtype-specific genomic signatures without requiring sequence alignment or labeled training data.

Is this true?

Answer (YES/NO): YES